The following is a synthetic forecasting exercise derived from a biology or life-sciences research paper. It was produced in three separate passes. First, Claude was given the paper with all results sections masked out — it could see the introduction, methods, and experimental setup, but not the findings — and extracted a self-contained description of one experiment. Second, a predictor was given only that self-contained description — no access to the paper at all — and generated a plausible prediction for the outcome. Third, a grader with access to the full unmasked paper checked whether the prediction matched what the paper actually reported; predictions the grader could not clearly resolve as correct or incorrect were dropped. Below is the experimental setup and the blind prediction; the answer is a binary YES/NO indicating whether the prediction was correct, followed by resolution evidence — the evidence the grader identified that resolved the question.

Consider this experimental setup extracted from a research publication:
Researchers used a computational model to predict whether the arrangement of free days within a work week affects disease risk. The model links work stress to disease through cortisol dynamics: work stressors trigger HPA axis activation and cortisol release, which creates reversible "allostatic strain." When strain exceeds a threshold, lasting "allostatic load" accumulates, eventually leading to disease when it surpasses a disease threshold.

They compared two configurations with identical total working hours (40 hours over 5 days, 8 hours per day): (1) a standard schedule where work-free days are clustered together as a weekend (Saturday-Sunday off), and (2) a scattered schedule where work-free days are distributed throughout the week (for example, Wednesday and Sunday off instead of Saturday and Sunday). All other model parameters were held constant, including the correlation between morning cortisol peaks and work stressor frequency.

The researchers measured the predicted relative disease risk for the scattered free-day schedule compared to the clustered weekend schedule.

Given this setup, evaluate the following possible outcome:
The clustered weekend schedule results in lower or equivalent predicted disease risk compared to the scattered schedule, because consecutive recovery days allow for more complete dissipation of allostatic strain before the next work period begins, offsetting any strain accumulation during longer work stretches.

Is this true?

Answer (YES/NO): YES